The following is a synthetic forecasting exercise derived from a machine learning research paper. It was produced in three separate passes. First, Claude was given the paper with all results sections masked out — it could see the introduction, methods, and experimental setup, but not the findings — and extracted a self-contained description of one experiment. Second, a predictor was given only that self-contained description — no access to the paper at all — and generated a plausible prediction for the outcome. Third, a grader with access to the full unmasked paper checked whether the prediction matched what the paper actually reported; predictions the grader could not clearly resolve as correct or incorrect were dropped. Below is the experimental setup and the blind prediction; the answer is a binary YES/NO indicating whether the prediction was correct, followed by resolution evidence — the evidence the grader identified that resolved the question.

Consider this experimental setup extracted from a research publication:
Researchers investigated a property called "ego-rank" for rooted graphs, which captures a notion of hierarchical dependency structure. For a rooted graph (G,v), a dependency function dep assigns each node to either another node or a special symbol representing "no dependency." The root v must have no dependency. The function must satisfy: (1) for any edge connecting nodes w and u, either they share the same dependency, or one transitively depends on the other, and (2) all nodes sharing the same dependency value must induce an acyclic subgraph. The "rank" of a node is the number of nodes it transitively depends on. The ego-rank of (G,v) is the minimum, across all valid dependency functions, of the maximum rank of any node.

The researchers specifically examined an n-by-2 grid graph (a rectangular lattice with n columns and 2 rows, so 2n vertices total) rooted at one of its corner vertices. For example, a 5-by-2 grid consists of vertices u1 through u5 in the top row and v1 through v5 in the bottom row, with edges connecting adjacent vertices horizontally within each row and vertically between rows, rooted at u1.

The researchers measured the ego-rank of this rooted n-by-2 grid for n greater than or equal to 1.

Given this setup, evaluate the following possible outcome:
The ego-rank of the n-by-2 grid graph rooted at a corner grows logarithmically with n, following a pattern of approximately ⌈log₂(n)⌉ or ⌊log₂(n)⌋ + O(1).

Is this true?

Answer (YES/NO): NO